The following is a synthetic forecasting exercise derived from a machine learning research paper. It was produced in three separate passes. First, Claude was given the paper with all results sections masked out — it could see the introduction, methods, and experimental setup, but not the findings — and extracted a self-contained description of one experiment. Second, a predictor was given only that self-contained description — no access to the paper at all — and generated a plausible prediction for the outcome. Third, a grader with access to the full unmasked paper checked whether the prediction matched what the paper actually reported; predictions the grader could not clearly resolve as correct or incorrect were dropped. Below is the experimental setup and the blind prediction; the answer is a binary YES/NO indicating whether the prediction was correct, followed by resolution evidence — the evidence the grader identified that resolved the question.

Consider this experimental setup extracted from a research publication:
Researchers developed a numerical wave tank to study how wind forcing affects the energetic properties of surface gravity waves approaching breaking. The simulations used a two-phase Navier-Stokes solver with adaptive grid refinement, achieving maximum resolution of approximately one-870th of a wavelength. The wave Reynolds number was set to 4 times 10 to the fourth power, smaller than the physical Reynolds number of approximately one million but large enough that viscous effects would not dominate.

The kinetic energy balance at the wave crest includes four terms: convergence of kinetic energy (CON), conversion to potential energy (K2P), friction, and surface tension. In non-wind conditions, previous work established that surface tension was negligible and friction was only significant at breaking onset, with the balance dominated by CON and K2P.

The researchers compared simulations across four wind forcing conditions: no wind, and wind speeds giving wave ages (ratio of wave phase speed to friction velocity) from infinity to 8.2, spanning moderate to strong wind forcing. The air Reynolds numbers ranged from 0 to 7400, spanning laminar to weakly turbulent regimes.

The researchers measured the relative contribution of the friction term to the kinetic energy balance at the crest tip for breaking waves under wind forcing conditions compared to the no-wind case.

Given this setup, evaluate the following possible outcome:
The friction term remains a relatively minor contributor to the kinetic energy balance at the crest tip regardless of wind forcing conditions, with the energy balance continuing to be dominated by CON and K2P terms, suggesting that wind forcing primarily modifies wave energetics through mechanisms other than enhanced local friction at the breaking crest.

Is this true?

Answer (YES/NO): YES